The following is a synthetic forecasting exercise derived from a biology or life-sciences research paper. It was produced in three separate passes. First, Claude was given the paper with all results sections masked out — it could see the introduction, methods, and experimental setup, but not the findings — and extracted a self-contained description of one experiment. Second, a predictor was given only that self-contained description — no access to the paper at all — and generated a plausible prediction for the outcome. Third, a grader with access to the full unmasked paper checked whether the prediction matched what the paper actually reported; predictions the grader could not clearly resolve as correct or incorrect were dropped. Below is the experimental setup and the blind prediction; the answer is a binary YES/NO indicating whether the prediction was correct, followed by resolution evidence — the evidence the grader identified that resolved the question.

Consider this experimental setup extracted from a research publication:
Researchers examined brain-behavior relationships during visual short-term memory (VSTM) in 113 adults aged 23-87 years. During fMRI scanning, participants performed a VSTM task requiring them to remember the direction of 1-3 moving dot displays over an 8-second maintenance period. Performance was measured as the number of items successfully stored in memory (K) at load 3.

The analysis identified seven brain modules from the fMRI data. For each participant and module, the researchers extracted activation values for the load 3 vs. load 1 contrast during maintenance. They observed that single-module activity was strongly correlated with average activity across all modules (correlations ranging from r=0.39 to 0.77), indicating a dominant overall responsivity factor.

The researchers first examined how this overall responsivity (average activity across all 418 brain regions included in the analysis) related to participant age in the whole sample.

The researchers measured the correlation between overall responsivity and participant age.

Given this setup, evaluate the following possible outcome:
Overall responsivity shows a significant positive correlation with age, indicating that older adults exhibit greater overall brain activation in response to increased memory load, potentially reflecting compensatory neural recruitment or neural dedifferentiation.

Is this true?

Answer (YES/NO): YES